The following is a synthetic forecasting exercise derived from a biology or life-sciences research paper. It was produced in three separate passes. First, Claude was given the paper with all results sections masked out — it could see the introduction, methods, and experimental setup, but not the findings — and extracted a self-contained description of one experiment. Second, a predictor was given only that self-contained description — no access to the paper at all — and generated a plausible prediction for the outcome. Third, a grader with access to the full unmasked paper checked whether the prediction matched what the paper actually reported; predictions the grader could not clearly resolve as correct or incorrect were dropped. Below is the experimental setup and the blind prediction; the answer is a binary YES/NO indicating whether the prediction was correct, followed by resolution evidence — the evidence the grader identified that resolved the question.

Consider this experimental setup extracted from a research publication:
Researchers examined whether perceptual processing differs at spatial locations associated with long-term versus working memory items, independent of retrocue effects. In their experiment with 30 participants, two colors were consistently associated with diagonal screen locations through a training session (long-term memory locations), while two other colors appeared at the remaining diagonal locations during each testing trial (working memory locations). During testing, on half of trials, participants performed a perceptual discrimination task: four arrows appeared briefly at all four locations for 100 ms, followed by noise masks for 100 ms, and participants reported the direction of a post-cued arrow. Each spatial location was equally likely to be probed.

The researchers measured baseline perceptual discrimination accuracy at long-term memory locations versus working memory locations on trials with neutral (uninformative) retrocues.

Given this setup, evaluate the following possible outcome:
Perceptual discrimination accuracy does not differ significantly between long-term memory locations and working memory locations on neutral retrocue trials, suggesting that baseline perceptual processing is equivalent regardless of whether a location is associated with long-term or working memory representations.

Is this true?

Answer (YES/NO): NO